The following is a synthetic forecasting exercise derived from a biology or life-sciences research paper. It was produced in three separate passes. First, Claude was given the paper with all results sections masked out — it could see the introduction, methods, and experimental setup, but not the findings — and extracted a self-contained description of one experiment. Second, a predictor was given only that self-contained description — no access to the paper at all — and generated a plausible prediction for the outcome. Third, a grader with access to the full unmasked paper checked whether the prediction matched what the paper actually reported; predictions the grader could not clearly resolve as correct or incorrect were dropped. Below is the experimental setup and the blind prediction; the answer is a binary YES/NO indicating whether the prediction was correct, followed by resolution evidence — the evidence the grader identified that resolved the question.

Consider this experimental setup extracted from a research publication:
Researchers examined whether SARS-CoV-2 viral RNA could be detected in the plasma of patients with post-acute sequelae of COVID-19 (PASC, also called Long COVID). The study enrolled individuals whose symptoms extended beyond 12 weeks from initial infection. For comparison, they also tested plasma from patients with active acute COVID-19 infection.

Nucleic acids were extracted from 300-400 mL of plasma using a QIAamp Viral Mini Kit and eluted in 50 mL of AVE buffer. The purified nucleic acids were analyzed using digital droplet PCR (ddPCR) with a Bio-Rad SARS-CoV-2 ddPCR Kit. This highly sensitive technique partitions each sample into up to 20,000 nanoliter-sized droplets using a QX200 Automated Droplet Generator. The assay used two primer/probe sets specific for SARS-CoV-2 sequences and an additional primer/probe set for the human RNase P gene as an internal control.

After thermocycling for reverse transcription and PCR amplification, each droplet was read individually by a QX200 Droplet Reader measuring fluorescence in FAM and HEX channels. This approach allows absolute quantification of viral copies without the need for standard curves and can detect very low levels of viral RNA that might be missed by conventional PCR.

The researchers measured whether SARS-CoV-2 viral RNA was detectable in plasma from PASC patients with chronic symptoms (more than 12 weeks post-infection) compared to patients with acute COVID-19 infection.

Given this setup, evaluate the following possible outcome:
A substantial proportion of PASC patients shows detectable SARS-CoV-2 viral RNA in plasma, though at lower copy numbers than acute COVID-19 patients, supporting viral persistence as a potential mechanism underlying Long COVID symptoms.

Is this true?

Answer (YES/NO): NO